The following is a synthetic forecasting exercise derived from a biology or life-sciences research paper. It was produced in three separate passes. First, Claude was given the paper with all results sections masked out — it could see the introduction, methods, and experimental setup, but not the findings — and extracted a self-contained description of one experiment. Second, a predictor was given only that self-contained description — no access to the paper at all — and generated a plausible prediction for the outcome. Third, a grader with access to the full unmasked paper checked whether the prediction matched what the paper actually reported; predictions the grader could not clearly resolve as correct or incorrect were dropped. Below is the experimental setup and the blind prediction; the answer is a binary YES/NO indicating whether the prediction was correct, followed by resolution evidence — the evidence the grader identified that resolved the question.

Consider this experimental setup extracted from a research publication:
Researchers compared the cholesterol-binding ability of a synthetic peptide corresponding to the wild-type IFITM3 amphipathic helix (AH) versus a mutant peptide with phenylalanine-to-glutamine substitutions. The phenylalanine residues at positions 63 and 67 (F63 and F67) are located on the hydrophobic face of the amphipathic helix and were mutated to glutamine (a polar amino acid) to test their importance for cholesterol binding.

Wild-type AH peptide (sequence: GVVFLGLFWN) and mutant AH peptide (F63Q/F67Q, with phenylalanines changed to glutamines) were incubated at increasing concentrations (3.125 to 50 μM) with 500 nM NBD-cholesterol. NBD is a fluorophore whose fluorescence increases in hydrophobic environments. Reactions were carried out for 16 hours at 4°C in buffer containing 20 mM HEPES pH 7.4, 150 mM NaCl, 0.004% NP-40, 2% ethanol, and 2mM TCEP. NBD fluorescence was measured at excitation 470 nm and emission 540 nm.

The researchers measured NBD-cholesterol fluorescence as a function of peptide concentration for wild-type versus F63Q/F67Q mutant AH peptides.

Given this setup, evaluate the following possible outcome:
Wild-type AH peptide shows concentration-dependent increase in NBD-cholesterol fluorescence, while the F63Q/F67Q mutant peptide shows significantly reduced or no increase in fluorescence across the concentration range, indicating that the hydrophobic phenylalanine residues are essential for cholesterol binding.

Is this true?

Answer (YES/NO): YES